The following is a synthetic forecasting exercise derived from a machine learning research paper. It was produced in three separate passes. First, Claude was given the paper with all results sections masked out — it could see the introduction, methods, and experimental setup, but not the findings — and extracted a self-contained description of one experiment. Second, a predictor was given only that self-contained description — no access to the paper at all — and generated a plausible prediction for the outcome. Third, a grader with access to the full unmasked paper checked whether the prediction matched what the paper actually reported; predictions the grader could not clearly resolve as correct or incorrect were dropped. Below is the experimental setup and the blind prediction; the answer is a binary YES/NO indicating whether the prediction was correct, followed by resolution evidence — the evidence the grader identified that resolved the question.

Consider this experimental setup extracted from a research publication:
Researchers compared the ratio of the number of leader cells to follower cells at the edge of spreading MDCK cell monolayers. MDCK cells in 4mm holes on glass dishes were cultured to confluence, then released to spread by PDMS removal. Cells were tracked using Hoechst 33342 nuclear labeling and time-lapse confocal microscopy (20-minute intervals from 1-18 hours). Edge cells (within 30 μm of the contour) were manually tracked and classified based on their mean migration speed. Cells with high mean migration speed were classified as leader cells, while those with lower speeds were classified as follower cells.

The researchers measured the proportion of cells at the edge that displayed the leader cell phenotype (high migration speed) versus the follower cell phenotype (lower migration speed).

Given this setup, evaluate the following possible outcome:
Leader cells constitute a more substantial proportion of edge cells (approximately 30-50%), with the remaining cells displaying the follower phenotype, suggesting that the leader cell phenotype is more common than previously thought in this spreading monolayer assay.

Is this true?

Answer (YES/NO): NO